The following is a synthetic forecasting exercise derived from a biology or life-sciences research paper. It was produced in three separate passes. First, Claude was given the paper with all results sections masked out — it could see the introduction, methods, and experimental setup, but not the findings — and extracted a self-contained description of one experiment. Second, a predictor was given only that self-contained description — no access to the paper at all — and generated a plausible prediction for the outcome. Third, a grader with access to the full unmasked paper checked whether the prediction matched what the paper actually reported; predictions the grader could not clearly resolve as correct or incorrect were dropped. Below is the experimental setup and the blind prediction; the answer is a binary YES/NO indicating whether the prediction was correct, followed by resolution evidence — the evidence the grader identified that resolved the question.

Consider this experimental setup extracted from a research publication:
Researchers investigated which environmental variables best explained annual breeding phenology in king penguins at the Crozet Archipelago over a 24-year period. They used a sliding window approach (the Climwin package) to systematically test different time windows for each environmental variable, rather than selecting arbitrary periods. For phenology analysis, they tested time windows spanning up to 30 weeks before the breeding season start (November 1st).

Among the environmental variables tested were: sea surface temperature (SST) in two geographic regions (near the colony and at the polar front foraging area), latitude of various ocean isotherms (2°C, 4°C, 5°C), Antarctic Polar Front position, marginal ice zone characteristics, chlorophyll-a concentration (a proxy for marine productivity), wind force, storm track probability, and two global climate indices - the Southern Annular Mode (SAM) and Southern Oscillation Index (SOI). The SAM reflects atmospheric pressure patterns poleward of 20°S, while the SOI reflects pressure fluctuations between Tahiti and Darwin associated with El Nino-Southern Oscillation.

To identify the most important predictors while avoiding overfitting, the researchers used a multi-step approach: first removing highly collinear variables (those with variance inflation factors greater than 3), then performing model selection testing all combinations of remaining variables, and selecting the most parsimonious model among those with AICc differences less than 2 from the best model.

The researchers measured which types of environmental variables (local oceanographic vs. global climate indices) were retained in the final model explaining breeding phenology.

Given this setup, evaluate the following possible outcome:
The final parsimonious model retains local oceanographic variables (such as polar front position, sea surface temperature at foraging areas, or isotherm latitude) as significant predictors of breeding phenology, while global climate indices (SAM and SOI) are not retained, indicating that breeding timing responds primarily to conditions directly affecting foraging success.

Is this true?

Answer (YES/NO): YES